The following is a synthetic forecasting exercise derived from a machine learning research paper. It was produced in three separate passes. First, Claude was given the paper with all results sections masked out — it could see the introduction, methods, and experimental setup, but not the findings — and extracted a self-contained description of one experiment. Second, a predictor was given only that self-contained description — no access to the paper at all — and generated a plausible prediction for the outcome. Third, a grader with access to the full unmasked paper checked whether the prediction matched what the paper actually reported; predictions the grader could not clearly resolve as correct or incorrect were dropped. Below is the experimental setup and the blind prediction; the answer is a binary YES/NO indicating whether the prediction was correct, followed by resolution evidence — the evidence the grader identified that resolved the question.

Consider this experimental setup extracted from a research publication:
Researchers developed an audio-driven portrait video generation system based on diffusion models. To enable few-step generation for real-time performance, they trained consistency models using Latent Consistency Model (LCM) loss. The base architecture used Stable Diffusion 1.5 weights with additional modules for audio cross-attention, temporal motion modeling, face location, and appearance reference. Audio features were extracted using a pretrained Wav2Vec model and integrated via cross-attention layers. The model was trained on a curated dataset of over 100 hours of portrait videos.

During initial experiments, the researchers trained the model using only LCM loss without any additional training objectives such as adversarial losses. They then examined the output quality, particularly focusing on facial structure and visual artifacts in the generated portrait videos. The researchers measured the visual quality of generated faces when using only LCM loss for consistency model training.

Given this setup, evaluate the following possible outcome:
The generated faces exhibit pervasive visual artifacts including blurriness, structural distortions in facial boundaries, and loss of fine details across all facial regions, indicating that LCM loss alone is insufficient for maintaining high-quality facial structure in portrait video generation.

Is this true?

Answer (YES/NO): NO